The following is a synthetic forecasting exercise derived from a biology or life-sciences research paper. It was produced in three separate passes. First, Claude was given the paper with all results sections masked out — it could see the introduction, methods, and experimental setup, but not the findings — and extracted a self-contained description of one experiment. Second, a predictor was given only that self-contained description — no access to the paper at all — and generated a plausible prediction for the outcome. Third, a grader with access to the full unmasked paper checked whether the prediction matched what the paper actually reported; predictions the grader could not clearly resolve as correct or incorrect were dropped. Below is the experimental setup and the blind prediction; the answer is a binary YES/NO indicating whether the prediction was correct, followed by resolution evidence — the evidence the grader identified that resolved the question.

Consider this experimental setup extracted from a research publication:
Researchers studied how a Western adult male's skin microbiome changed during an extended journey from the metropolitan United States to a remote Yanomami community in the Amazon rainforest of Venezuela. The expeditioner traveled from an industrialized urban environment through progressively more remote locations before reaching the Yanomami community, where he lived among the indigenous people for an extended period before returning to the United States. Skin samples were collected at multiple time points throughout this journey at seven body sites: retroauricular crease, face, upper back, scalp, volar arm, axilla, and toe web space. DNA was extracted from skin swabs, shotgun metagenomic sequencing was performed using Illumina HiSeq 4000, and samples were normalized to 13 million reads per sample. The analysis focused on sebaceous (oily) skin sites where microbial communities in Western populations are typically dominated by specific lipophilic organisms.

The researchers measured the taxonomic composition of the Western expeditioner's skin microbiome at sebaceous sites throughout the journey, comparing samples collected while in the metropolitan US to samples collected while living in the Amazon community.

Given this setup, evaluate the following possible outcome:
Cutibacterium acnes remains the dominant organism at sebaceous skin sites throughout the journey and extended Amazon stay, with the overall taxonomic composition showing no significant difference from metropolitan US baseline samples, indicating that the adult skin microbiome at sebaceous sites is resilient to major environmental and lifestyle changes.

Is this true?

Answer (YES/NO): NO